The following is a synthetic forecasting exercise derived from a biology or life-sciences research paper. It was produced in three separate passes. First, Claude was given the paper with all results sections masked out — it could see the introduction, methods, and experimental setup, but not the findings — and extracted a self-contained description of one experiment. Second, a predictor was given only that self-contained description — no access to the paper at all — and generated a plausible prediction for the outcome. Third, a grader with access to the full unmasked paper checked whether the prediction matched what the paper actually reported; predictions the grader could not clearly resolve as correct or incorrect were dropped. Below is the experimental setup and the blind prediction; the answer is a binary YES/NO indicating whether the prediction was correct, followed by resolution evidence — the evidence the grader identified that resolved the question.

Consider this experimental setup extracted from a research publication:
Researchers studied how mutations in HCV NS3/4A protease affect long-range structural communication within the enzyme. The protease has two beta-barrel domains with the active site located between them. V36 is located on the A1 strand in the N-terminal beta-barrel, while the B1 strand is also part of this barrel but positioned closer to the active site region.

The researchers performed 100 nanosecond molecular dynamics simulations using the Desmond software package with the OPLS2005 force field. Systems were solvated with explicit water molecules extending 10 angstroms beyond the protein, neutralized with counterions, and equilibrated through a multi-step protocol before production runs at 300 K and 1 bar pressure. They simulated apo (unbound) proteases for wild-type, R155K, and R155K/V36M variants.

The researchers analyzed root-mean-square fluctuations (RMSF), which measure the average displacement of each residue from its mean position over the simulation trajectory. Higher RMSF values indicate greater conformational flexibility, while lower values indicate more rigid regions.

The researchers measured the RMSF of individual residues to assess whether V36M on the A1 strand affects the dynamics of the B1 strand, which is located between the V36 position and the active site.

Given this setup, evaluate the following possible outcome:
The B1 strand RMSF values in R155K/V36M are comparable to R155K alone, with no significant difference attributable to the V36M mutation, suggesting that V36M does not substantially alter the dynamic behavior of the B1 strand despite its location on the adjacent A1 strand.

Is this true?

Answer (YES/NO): YES